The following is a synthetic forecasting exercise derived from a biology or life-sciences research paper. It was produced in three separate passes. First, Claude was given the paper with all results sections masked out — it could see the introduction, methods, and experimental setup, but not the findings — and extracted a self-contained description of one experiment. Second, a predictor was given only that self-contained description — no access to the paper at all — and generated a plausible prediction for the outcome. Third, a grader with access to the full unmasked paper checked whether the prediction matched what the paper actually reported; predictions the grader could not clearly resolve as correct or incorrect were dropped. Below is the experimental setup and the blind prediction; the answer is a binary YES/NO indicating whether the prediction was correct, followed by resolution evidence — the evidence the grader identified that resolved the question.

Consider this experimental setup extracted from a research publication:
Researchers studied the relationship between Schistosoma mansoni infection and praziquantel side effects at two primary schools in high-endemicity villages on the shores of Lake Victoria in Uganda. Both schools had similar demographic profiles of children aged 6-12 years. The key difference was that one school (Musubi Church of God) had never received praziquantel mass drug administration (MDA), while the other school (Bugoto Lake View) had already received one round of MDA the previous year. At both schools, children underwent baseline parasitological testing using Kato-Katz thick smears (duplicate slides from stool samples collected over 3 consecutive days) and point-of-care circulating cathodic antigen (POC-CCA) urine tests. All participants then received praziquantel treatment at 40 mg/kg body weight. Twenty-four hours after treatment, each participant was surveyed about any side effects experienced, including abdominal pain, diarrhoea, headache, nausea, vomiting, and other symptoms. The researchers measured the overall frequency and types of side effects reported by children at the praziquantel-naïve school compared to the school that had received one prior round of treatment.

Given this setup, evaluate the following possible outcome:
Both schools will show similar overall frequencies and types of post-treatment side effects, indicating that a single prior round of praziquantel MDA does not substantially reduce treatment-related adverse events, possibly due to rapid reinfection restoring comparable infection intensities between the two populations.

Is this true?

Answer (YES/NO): NO